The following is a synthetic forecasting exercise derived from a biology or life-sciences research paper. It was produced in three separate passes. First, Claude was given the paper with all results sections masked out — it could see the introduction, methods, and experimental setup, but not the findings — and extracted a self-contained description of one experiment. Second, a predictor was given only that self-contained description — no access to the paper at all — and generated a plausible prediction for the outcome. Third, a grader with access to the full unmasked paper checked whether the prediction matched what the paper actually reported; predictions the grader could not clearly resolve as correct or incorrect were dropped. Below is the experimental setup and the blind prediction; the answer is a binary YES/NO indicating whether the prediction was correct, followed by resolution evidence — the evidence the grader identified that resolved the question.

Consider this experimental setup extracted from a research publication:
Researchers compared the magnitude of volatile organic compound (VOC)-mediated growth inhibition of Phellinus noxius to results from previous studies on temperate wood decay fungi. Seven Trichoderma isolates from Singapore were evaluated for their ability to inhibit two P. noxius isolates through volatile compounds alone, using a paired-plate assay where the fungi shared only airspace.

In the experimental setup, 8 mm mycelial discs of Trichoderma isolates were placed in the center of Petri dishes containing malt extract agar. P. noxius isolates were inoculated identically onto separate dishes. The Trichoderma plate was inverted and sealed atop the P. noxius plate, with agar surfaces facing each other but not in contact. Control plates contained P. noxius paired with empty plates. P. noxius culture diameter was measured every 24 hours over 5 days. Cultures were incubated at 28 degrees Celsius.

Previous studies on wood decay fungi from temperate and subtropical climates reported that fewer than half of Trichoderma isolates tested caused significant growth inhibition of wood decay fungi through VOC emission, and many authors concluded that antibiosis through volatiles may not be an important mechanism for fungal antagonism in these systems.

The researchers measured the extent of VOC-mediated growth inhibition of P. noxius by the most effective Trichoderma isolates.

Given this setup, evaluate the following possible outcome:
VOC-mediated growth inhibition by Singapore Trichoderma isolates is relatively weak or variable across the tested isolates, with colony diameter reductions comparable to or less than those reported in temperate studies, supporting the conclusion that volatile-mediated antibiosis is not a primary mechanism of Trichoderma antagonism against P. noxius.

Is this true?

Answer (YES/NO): NO